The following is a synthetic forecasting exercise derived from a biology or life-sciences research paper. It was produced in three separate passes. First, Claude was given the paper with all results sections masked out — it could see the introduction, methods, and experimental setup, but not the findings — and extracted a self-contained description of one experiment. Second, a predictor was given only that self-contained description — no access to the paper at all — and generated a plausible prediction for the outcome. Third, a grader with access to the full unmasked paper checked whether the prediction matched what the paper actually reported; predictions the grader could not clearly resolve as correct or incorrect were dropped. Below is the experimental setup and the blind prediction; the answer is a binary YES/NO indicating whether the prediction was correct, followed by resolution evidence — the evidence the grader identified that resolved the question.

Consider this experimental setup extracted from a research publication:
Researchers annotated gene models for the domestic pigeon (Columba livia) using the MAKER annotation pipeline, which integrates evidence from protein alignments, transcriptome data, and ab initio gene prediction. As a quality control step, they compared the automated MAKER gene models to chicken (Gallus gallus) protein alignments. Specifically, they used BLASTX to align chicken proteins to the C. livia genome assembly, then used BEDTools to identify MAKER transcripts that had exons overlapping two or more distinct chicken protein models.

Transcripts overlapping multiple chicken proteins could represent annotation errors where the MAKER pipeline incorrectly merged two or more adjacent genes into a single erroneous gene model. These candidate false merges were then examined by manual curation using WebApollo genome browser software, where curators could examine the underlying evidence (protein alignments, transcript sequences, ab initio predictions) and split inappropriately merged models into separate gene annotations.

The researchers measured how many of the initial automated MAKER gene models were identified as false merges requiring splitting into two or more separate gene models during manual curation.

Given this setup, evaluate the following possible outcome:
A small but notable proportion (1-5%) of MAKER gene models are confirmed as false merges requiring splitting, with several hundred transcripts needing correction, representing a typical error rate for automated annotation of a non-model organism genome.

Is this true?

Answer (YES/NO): YES